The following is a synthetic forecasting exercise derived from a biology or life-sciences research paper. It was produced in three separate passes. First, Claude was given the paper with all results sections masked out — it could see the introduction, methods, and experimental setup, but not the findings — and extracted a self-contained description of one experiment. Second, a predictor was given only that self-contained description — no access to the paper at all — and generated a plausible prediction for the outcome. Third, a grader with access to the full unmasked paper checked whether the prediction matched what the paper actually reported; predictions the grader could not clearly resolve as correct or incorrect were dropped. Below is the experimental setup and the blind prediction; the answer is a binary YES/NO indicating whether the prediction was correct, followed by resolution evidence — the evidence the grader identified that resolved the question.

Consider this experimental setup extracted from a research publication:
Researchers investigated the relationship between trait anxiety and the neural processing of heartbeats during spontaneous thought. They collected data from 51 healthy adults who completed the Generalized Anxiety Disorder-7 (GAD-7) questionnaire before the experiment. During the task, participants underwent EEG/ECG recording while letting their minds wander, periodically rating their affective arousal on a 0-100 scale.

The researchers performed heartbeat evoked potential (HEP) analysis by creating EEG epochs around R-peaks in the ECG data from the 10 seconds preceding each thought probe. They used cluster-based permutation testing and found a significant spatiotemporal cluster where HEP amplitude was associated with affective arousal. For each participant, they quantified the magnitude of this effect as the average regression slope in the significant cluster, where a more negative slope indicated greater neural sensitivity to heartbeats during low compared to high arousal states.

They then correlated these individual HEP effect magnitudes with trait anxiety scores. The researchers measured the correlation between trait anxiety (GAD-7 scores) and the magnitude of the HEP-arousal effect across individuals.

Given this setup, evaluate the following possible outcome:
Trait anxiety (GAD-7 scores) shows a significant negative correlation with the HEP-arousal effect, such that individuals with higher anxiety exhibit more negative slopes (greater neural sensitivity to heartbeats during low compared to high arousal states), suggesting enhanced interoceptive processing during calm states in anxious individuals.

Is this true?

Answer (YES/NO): YES